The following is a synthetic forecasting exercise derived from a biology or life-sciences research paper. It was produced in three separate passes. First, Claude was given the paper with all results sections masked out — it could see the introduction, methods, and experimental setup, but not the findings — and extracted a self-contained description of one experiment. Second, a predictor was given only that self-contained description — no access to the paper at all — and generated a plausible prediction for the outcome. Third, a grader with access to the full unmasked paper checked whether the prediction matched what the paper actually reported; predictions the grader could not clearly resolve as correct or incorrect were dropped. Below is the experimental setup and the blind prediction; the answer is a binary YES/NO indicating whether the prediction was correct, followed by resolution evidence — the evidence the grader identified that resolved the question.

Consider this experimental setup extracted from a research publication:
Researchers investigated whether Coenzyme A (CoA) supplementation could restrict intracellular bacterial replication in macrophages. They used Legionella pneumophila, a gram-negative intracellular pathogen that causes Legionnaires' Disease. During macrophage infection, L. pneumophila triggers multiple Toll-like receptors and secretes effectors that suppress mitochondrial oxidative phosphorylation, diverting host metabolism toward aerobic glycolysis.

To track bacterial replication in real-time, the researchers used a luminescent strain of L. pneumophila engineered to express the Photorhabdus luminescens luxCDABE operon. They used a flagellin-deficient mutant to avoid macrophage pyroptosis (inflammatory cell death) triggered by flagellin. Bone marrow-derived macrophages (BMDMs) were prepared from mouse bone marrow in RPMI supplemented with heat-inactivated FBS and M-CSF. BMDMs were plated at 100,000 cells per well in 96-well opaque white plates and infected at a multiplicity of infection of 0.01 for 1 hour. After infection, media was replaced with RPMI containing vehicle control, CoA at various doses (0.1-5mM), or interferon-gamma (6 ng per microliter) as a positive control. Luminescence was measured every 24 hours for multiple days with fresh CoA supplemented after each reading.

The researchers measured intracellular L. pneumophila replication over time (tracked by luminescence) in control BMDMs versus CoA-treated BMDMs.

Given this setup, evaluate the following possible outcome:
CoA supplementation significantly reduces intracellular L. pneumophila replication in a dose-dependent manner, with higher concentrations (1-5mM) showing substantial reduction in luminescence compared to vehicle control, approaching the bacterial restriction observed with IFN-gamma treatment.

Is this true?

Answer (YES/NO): YES